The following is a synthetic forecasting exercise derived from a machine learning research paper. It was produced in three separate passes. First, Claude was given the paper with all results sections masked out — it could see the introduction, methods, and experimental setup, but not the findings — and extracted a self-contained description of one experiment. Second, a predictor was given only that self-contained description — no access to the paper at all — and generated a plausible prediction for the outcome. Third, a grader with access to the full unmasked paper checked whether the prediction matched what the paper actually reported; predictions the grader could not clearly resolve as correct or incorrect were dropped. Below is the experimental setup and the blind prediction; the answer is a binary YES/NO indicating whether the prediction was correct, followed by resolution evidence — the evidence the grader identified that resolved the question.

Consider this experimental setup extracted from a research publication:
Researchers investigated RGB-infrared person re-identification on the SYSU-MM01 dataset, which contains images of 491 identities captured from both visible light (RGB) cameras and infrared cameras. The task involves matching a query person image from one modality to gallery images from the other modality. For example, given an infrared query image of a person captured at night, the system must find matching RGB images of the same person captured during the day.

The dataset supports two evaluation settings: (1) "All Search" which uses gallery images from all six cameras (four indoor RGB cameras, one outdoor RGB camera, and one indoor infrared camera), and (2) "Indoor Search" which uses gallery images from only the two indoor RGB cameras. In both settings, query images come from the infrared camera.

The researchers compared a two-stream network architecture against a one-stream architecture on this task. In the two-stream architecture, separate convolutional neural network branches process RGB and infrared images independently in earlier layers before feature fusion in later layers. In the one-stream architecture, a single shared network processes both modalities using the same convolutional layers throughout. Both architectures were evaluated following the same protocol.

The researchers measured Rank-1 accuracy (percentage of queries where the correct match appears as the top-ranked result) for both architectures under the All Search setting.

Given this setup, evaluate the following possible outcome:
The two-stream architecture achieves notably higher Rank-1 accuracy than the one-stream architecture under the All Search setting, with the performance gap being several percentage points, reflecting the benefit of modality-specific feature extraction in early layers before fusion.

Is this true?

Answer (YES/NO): NO